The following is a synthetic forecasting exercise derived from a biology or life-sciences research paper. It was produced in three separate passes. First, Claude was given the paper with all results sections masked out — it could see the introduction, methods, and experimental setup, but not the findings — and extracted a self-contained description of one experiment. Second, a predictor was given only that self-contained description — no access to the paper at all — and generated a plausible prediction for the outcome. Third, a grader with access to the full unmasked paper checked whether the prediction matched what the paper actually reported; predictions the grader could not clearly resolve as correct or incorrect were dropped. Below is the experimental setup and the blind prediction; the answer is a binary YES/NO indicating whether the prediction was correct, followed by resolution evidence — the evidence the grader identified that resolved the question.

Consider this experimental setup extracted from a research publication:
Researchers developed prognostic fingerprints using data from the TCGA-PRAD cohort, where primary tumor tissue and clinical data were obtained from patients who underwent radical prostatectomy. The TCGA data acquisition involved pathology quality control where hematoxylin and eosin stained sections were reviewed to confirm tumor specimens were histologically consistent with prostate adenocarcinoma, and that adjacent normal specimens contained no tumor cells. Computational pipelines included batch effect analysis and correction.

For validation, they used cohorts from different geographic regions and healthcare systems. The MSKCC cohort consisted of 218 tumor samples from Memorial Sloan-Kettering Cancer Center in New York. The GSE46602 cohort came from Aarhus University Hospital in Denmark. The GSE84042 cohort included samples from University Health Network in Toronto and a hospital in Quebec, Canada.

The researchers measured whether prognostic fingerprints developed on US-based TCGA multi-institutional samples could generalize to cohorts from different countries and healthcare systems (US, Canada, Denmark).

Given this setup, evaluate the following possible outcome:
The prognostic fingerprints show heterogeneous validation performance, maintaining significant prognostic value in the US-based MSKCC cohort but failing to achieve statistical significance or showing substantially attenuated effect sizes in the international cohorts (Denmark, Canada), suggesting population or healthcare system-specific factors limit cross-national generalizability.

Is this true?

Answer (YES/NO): NO